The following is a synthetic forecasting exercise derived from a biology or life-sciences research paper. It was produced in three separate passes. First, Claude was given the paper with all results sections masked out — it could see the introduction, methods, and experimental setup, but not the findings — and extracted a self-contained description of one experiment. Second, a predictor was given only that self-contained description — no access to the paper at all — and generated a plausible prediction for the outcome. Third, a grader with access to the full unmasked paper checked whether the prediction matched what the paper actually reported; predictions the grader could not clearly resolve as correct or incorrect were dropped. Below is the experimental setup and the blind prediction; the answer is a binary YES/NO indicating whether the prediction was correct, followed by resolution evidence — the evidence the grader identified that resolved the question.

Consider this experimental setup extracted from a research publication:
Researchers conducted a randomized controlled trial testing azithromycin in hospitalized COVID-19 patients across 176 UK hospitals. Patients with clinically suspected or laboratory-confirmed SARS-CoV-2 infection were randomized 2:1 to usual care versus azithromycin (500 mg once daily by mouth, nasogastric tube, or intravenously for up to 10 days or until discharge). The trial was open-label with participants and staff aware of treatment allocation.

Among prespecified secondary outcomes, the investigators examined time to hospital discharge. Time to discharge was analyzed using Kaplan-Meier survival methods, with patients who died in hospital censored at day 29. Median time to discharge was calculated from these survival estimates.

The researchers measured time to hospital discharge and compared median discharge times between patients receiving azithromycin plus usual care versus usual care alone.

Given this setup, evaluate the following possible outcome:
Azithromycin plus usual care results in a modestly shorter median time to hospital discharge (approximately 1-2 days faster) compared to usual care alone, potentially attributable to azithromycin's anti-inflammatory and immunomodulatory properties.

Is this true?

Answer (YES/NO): NO